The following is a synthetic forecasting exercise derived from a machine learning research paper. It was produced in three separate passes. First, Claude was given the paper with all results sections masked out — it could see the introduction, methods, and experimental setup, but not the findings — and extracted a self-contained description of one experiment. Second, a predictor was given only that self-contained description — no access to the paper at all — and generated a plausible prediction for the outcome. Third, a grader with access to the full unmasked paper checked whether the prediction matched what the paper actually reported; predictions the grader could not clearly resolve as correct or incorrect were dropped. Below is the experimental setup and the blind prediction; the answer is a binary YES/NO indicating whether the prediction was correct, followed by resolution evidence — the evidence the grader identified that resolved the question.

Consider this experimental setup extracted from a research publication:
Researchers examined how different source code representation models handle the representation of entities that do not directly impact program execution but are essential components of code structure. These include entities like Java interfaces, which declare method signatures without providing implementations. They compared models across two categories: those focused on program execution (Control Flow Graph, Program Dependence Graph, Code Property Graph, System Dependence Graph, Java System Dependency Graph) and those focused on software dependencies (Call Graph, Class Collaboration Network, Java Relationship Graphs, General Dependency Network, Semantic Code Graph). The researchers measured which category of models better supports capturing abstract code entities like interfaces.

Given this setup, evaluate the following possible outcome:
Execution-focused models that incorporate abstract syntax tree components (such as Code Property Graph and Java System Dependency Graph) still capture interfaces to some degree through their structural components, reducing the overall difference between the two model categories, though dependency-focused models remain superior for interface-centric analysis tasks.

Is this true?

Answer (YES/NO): NO